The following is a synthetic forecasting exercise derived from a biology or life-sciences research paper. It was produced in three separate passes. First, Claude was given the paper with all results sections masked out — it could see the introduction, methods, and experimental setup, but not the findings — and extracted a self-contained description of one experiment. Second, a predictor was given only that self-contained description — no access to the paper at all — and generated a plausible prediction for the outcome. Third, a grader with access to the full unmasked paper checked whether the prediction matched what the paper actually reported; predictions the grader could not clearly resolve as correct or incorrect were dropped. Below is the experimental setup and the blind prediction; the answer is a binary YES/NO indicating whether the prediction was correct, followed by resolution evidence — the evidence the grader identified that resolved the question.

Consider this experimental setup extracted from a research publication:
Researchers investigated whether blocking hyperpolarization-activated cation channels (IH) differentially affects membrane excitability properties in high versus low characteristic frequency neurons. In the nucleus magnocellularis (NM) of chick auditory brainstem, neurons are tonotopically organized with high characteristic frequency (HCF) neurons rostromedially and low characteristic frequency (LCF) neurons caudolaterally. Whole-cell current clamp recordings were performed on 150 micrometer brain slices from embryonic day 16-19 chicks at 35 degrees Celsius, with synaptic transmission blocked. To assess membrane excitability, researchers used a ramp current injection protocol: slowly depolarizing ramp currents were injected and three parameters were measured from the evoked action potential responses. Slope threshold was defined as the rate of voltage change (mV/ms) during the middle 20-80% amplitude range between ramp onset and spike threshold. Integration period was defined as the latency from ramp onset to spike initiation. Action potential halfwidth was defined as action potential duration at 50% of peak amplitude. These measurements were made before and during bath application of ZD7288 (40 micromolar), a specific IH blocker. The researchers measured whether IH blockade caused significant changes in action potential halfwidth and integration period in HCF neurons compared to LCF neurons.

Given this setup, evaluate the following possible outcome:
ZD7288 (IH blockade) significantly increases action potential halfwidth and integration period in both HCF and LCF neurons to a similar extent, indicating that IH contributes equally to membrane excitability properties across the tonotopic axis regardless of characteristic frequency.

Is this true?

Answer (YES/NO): NO